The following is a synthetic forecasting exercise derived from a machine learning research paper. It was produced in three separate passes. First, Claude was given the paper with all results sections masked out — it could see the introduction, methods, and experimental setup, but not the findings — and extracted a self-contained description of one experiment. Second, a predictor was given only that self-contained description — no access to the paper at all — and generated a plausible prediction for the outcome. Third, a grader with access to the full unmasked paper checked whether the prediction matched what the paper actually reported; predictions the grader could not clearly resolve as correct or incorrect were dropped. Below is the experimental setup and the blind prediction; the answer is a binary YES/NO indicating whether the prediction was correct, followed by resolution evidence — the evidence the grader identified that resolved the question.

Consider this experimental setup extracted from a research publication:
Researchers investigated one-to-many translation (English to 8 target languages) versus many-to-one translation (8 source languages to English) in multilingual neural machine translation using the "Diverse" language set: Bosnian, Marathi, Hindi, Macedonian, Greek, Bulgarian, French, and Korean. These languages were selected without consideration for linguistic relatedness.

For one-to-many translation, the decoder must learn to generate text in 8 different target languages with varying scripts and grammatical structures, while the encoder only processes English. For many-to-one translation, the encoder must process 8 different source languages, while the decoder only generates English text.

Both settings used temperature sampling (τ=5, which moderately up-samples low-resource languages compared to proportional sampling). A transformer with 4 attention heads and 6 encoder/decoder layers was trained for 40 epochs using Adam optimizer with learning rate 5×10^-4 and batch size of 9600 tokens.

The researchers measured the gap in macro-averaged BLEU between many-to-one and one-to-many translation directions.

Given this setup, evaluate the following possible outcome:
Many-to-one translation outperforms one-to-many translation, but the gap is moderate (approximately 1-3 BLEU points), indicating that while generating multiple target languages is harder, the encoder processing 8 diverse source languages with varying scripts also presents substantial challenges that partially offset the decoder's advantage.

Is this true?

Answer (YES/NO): NO